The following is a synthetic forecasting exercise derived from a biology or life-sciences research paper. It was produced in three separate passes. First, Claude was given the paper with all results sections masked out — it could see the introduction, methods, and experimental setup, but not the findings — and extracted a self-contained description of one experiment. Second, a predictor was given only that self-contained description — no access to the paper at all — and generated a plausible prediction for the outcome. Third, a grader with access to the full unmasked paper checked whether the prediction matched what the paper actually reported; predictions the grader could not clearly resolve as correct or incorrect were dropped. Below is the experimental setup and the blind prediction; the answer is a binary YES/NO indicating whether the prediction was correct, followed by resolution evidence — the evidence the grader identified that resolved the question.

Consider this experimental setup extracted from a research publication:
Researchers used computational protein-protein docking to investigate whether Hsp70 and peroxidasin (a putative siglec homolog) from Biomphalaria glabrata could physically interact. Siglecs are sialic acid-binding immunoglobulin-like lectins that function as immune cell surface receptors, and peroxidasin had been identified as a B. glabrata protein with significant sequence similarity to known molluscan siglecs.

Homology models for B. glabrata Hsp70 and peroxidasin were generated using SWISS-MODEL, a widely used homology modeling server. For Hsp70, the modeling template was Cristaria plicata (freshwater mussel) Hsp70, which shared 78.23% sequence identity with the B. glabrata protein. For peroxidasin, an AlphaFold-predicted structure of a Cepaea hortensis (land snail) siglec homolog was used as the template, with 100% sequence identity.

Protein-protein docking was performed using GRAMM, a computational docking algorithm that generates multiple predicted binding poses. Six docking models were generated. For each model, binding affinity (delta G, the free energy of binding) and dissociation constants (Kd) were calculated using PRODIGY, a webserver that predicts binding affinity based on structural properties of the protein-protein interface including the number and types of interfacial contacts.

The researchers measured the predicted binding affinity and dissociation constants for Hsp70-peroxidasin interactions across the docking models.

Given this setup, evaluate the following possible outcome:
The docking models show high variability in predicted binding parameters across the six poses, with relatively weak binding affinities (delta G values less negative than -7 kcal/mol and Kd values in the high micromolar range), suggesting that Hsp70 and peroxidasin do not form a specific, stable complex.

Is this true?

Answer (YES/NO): NO